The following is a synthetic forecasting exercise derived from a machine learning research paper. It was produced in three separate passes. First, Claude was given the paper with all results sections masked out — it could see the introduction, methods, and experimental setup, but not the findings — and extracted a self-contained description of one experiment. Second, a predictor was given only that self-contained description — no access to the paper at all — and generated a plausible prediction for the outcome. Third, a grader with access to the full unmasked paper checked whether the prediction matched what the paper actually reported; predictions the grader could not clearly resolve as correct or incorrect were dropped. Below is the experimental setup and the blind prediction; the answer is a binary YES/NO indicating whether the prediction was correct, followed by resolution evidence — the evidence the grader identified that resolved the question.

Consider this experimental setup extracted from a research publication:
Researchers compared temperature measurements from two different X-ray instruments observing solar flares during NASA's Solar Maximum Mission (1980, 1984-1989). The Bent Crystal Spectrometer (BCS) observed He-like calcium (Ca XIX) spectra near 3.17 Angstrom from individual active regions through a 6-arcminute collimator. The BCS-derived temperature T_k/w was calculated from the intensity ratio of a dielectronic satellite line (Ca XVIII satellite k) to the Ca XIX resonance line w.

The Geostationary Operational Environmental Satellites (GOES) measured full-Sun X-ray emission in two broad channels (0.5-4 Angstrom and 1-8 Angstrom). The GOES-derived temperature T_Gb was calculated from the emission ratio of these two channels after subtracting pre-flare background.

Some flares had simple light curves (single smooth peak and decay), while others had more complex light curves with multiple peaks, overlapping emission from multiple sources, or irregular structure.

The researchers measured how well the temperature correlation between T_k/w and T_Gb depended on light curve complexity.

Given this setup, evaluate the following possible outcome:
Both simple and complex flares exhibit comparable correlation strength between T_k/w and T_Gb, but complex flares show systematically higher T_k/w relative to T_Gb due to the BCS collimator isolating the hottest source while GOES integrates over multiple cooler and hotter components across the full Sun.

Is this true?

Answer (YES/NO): NO